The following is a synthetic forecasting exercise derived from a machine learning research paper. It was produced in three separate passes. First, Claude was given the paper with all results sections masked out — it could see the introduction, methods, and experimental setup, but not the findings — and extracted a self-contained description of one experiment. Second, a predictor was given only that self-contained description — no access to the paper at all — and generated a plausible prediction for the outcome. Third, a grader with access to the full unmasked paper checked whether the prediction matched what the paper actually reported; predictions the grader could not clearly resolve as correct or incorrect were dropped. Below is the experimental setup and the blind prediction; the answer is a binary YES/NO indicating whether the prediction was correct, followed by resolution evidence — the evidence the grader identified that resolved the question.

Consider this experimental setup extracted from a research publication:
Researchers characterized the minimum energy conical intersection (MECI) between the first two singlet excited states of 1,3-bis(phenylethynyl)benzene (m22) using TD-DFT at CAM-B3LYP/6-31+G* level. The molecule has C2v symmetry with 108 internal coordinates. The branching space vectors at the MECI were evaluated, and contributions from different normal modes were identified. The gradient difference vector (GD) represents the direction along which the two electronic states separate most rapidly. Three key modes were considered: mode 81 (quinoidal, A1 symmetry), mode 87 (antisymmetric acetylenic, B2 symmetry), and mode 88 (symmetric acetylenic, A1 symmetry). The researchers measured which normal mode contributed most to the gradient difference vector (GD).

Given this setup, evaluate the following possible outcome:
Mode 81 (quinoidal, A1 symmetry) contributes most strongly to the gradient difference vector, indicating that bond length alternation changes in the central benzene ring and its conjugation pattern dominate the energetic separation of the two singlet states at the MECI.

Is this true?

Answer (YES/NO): YES